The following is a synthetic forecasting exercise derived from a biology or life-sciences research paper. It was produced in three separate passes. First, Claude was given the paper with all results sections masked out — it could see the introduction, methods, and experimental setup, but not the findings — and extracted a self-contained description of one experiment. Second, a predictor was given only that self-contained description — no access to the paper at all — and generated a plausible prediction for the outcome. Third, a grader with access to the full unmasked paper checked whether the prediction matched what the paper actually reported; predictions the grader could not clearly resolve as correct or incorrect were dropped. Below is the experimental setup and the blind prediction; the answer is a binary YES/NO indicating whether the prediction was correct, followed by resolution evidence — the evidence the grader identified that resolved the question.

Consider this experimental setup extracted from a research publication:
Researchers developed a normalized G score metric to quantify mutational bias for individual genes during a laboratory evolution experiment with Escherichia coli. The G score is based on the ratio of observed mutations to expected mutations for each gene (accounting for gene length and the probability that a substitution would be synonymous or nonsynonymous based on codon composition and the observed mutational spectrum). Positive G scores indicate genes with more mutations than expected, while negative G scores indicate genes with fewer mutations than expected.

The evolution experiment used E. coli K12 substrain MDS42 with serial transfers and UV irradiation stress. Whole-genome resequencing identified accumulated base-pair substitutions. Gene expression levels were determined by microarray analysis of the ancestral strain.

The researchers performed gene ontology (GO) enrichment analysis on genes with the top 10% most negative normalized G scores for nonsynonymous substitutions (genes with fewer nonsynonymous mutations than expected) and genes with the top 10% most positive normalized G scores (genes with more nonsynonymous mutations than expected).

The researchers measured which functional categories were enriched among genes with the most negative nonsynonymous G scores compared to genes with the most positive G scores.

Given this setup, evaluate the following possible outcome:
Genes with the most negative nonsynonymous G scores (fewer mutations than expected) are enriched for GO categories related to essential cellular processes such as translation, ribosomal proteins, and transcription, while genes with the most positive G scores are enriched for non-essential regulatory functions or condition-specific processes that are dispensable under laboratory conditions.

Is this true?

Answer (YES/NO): NO